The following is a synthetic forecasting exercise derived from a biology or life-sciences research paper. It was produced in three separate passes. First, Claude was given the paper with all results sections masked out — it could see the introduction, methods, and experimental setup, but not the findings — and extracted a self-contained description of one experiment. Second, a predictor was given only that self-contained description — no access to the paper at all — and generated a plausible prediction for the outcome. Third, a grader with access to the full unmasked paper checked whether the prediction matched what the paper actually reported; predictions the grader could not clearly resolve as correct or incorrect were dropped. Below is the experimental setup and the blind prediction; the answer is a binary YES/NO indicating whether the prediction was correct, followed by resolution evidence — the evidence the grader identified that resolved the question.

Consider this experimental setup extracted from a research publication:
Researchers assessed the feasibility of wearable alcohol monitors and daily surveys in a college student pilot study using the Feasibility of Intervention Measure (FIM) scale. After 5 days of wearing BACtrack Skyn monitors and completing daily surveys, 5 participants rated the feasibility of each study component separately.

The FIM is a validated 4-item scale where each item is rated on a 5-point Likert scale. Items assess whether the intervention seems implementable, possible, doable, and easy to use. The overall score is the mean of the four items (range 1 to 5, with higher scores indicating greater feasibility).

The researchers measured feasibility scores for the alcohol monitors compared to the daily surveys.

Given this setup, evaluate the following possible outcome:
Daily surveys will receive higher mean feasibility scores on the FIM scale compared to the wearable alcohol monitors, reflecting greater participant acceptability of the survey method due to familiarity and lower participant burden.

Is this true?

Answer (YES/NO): YES